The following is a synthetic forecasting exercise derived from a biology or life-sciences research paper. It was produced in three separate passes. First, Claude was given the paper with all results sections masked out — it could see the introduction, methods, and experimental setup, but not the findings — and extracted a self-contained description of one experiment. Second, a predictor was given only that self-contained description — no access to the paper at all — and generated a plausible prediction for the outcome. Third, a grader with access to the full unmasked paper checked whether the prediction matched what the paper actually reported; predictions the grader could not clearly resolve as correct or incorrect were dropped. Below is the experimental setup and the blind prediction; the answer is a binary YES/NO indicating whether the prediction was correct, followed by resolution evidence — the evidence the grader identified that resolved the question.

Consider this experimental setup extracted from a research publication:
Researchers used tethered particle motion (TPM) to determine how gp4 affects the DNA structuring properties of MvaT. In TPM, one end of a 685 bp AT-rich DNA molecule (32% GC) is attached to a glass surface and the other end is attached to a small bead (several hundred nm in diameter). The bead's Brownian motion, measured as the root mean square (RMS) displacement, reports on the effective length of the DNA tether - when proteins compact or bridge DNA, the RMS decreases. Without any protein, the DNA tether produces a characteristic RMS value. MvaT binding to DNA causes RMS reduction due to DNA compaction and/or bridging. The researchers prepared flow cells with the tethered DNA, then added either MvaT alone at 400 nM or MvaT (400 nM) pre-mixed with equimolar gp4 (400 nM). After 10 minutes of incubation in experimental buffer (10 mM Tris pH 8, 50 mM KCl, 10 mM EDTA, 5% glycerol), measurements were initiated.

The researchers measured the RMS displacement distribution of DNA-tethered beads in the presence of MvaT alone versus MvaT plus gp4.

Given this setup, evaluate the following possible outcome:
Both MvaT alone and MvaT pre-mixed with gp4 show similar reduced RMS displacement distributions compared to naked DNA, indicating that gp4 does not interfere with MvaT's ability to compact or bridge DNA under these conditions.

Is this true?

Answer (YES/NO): NO